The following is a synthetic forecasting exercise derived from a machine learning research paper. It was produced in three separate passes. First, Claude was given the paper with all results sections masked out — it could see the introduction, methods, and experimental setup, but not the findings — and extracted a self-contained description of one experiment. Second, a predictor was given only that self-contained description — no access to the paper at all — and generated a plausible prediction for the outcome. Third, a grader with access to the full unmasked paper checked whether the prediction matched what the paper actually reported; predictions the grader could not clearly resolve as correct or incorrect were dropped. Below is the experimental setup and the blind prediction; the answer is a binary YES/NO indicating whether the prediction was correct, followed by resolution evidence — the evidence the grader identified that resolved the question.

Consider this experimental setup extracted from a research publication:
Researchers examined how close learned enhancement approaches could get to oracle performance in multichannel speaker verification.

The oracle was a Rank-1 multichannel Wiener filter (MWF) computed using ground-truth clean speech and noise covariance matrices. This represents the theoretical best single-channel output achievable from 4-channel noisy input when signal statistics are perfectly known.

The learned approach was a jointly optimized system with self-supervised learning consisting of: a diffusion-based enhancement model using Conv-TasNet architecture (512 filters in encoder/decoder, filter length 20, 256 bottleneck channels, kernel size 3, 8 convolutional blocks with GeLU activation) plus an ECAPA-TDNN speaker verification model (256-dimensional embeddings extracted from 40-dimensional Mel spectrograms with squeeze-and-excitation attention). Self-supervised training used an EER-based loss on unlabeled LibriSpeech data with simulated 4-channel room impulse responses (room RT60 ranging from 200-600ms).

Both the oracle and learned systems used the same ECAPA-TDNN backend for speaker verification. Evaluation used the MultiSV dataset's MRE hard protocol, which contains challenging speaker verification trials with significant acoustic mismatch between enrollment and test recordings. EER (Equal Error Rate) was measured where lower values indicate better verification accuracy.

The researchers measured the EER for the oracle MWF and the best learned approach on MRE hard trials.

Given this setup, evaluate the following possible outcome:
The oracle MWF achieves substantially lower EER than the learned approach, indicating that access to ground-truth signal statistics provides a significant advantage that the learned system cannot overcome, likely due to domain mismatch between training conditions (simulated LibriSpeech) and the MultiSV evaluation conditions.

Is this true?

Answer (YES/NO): NO